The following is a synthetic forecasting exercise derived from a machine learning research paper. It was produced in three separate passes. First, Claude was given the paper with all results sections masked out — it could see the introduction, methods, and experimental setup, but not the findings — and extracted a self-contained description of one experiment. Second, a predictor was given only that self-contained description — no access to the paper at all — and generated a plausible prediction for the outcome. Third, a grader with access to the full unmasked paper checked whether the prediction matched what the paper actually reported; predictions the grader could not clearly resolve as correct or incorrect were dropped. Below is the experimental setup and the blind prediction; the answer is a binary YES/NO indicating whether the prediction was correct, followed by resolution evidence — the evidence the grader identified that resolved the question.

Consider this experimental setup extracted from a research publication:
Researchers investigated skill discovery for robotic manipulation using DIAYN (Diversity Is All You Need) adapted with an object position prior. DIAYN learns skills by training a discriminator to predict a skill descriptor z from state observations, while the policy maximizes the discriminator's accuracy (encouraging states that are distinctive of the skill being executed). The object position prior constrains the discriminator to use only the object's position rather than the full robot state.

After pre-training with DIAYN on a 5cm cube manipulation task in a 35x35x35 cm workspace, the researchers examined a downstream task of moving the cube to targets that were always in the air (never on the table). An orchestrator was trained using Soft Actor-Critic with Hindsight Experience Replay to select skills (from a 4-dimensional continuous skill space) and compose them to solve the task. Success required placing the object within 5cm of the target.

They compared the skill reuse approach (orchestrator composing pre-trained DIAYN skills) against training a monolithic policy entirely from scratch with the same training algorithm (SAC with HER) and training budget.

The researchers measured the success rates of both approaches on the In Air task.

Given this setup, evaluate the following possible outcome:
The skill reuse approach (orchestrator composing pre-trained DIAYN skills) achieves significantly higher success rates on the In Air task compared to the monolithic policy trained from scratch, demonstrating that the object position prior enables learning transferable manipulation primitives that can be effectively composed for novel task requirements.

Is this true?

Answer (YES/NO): NO